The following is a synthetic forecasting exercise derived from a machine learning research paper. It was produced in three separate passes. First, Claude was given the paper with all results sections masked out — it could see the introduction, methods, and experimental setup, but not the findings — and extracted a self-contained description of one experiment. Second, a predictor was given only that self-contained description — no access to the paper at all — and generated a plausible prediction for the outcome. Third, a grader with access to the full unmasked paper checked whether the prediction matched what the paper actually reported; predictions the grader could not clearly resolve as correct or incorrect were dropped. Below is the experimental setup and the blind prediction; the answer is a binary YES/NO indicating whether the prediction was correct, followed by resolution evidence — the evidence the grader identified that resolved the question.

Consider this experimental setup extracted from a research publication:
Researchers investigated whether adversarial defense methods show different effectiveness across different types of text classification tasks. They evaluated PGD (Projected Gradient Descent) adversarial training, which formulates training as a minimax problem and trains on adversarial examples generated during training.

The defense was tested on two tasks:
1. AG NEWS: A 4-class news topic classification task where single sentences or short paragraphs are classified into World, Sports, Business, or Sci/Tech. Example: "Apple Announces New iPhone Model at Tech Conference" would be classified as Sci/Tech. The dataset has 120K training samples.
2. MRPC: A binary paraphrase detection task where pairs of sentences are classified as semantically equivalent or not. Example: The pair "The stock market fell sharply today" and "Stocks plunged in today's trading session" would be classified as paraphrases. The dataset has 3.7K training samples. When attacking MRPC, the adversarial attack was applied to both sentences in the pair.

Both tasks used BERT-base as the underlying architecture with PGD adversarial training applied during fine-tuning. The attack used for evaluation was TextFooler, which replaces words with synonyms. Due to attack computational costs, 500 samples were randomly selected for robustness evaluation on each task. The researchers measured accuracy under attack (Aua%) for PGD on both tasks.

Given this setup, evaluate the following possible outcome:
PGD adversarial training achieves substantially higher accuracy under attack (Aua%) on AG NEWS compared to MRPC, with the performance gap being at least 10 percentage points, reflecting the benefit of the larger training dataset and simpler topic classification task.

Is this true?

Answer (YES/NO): YES